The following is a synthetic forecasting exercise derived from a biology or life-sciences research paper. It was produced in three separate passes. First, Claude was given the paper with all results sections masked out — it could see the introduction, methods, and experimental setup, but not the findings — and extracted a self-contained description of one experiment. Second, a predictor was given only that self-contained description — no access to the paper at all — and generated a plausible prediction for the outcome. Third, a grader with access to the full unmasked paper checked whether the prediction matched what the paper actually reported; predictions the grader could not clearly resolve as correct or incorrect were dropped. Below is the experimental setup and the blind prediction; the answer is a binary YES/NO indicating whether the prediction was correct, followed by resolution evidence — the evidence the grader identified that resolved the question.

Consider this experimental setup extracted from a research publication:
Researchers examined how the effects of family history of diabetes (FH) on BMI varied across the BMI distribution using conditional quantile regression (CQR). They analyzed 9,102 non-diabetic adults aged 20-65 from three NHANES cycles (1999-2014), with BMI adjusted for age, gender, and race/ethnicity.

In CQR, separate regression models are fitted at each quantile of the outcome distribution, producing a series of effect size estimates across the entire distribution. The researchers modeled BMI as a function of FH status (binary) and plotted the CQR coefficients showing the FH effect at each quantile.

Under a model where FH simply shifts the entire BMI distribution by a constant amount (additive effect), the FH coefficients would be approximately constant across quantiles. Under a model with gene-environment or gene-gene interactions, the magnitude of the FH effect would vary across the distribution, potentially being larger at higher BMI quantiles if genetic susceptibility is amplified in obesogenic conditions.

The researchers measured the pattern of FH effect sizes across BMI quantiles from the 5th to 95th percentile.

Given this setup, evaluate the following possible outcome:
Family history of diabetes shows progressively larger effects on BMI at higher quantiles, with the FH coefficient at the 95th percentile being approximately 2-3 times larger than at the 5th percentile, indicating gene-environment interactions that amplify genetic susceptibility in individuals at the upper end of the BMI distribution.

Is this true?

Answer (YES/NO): YES